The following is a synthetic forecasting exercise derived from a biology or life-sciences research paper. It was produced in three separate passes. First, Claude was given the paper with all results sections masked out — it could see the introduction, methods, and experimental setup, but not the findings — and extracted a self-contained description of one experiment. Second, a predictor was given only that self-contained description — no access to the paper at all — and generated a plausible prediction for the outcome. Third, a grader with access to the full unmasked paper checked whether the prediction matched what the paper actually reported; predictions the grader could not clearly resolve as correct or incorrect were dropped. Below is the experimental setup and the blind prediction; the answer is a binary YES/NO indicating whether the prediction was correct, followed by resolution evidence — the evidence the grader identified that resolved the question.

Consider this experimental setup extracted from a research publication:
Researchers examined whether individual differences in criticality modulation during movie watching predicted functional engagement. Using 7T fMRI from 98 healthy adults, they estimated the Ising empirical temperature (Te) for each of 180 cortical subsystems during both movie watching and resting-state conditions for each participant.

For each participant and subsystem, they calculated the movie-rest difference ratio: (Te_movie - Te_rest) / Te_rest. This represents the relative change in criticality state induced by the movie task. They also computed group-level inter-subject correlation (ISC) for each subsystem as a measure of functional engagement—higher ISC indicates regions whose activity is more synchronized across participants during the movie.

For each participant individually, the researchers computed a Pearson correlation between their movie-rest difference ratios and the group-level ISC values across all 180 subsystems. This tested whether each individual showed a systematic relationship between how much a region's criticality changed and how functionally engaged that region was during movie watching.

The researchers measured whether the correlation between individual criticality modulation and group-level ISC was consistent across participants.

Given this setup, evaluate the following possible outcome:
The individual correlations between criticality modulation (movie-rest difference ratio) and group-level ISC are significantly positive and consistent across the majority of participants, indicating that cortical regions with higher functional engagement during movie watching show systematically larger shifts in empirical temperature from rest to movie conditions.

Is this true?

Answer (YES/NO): NO